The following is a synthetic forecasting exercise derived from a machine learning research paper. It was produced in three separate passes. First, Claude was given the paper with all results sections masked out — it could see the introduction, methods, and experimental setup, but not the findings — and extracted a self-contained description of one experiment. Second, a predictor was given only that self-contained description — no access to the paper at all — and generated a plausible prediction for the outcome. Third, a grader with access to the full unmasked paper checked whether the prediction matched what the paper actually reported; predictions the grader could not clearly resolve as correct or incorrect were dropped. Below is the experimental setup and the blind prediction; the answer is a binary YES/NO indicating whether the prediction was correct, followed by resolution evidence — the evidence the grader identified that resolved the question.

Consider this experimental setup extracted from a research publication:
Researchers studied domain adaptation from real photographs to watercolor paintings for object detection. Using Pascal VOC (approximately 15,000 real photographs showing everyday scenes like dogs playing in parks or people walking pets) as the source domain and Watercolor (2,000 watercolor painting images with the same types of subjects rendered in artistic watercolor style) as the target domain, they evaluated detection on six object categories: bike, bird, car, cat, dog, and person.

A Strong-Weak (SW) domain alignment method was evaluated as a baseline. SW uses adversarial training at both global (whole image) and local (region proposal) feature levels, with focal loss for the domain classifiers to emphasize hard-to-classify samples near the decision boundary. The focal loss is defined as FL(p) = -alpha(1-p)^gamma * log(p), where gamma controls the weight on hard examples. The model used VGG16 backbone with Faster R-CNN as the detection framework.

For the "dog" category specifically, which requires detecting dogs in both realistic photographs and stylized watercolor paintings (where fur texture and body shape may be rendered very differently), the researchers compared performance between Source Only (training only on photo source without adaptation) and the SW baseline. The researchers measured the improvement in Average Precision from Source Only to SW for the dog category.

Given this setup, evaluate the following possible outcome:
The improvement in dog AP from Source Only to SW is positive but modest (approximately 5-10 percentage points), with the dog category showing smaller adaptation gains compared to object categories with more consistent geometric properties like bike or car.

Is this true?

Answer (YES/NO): NO